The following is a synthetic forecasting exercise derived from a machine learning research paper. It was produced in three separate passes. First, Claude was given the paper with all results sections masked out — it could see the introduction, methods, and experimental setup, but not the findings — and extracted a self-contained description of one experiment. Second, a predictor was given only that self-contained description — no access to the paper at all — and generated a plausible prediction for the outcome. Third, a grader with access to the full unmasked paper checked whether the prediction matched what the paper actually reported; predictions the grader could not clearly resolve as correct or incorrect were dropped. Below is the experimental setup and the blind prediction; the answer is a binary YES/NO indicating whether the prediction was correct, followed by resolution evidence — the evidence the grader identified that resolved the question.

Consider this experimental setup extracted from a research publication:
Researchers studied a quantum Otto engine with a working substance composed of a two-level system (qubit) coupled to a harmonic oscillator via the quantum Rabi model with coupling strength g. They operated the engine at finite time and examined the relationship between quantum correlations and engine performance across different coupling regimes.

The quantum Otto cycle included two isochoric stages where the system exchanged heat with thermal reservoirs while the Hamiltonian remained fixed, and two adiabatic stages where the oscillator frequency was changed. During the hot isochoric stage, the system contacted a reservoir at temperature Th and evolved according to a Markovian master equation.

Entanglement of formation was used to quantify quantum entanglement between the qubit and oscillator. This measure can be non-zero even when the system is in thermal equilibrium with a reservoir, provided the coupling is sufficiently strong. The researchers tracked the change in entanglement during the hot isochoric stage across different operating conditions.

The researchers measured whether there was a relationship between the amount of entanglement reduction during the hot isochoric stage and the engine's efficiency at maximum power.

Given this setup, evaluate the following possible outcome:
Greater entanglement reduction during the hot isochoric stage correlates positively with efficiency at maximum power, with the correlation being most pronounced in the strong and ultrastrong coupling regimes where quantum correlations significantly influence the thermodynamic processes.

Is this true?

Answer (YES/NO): NO